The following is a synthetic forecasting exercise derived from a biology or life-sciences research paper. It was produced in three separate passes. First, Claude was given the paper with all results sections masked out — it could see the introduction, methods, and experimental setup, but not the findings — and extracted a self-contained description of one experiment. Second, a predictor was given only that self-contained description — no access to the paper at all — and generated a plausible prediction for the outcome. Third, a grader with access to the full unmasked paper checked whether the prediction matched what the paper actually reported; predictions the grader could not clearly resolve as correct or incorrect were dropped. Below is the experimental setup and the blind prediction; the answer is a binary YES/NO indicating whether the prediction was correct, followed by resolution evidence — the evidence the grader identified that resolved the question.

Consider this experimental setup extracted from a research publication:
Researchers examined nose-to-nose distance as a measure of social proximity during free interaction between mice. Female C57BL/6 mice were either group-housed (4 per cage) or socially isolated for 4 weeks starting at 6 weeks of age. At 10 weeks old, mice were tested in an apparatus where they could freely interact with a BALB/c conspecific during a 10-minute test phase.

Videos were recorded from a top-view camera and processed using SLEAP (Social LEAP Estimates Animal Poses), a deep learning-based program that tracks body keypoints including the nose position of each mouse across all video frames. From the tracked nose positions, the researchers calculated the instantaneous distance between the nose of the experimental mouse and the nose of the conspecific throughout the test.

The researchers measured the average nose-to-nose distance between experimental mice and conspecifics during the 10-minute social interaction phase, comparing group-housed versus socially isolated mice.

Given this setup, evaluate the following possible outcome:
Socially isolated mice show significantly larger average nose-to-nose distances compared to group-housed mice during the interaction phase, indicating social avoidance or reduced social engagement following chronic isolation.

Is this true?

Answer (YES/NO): NO